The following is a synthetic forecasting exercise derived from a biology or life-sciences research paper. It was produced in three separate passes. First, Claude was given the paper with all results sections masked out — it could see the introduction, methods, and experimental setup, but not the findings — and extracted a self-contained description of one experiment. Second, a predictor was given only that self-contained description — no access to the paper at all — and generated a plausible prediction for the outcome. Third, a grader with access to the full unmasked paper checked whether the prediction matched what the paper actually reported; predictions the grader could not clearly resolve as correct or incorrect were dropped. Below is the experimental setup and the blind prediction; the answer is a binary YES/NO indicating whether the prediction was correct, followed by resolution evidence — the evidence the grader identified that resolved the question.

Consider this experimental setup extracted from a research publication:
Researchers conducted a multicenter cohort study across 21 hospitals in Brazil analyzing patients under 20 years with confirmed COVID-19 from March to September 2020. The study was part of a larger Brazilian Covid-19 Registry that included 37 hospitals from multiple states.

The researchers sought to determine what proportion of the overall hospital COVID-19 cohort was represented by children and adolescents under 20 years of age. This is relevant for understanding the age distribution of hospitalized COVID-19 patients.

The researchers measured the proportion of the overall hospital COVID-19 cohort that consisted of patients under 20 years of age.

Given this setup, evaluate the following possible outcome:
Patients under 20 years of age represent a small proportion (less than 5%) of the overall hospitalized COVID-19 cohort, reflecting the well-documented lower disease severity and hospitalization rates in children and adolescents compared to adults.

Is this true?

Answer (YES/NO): YES